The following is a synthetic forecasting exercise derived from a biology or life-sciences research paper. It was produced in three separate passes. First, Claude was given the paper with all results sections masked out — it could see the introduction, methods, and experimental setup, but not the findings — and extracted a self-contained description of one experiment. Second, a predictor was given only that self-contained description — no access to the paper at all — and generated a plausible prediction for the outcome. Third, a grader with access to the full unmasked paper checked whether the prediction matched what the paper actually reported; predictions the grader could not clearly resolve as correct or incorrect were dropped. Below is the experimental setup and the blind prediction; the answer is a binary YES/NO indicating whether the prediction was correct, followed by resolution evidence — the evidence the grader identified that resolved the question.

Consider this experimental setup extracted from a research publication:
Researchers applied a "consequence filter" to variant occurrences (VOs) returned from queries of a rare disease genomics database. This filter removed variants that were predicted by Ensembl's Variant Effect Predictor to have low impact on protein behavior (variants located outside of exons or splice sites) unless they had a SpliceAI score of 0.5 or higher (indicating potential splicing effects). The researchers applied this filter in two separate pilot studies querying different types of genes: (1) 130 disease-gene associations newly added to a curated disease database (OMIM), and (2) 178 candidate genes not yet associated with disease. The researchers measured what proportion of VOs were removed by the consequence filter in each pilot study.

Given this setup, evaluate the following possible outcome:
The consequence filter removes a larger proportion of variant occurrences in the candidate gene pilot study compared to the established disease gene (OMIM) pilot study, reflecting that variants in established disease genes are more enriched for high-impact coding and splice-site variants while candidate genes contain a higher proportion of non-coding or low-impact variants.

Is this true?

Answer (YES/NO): NO